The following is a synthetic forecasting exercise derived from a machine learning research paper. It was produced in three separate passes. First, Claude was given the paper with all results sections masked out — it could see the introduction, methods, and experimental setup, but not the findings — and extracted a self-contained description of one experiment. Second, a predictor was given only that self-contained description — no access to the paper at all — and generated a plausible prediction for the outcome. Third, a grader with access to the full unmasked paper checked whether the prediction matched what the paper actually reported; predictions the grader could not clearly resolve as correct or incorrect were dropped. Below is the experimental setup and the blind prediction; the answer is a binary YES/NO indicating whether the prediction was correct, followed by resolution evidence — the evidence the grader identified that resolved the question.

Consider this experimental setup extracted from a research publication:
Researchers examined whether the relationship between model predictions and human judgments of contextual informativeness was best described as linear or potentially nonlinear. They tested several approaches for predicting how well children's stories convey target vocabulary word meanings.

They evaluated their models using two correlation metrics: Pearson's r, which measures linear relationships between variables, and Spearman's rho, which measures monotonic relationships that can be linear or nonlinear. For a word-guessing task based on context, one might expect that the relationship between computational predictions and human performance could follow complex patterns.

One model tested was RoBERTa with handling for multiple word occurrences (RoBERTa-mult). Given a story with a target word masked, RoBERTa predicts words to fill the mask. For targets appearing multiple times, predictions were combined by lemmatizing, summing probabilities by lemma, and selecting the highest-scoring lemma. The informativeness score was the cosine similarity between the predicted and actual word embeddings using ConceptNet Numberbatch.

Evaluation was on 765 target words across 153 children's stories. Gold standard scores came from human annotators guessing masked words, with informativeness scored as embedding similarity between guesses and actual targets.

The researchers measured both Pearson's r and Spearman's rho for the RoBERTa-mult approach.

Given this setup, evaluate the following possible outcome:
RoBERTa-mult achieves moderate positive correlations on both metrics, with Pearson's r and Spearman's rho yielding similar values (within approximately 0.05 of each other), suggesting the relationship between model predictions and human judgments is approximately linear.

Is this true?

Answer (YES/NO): YES